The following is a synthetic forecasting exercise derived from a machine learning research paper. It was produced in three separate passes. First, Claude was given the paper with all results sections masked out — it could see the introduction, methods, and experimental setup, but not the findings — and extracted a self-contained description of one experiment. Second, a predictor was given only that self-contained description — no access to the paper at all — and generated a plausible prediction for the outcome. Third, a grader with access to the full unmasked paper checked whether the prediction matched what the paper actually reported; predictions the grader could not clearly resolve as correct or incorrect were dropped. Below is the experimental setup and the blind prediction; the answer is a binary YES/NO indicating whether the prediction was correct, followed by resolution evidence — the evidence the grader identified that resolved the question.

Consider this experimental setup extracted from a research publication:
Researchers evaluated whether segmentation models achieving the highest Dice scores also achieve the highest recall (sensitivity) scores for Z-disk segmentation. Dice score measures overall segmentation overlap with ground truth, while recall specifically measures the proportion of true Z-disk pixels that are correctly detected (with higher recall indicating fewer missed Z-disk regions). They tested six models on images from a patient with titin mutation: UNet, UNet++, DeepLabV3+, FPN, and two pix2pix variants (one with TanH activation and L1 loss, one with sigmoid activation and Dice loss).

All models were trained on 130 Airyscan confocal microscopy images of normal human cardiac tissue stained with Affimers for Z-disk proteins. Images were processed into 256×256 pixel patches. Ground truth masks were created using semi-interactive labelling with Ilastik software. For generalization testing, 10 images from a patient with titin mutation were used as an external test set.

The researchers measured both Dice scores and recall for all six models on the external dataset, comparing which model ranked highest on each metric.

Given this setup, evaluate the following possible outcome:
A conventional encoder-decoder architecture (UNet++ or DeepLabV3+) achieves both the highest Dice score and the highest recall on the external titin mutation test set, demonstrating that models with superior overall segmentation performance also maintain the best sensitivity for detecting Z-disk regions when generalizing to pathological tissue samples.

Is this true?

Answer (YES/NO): NO